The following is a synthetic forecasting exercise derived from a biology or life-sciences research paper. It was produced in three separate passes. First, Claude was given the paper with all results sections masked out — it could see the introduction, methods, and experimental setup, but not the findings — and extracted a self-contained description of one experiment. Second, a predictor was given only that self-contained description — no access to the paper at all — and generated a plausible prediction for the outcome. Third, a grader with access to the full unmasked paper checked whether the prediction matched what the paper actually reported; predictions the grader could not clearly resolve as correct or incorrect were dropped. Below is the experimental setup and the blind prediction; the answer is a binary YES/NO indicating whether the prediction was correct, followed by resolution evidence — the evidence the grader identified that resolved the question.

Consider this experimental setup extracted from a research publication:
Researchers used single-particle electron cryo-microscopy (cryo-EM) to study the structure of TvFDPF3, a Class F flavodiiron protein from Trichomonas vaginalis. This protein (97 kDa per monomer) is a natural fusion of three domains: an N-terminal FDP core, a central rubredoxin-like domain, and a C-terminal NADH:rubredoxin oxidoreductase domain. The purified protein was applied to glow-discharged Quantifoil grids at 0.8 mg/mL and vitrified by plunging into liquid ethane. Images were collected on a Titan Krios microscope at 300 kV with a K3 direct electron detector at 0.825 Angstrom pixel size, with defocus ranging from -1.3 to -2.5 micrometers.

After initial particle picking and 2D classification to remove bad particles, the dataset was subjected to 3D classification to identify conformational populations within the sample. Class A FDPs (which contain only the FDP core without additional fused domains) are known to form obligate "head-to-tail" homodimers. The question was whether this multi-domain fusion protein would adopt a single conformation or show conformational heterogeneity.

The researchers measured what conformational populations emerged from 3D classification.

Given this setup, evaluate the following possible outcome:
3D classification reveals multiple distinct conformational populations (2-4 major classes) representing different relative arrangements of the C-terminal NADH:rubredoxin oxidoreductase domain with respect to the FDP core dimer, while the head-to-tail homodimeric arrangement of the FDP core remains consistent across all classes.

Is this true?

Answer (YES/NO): NO